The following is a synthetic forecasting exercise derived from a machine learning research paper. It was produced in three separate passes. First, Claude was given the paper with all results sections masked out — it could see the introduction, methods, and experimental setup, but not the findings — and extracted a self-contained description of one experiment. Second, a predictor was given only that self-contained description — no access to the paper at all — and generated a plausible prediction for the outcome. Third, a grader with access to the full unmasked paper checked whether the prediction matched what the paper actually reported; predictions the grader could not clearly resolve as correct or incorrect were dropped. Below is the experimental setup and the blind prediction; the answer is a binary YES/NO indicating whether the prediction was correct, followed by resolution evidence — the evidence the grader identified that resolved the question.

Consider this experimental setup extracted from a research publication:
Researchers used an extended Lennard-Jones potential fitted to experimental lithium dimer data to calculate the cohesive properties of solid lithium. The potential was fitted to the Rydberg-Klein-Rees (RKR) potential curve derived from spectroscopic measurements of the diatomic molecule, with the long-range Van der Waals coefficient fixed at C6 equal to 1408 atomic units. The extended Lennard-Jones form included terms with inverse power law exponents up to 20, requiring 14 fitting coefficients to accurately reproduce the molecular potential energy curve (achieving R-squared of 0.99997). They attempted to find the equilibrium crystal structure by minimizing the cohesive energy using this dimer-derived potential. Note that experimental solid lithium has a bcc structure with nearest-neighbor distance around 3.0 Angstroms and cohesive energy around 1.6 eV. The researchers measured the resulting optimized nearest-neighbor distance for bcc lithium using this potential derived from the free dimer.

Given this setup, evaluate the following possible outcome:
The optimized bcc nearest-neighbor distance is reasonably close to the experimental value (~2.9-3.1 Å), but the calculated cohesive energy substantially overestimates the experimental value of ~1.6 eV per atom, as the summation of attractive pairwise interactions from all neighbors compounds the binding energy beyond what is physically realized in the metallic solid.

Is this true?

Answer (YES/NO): NO